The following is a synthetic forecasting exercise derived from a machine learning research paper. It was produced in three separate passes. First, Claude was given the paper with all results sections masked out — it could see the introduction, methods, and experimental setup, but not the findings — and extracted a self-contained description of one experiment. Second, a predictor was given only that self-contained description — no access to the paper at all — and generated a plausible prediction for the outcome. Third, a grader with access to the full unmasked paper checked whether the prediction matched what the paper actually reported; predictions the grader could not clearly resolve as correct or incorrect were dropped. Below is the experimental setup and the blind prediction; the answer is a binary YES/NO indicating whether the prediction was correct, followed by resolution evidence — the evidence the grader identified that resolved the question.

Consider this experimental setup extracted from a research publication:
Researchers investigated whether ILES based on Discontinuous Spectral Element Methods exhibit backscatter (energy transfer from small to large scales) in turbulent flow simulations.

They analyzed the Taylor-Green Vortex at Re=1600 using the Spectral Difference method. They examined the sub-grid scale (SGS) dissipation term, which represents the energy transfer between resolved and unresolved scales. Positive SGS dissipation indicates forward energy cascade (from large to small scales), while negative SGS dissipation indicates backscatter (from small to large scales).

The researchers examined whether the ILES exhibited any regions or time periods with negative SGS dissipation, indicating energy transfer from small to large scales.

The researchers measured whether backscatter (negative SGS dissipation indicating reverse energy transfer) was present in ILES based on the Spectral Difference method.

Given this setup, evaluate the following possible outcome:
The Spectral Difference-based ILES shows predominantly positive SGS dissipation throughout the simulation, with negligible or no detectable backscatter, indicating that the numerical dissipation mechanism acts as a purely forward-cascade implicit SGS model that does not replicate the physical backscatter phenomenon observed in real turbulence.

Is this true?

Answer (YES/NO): NO